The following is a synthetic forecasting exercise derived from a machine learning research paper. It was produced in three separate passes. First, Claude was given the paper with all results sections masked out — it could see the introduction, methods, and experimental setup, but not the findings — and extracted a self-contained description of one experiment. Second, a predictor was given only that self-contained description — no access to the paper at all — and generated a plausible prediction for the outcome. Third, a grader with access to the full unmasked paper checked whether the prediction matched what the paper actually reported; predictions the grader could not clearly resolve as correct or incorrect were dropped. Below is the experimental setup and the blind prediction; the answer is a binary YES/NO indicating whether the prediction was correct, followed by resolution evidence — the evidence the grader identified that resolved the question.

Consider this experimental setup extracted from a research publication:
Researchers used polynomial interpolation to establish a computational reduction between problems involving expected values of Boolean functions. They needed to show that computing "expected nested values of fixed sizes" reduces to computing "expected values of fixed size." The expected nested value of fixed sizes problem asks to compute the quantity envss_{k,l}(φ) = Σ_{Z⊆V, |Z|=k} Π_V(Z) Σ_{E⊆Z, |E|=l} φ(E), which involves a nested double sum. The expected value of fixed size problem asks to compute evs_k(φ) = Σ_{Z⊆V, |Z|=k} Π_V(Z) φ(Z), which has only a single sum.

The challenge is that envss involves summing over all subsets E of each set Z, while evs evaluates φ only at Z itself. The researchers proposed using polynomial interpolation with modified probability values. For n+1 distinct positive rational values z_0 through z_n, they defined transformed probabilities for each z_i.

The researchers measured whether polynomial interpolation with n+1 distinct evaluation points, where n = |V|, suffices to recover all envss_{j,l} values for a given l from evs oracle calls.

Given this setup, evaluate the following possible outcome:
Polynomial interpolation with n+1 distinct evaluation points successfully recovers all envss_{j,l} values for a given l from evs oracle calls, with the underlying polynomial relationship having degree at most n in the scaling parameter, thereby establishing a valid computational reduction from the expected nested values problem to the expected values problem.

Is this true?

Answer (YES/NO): YES